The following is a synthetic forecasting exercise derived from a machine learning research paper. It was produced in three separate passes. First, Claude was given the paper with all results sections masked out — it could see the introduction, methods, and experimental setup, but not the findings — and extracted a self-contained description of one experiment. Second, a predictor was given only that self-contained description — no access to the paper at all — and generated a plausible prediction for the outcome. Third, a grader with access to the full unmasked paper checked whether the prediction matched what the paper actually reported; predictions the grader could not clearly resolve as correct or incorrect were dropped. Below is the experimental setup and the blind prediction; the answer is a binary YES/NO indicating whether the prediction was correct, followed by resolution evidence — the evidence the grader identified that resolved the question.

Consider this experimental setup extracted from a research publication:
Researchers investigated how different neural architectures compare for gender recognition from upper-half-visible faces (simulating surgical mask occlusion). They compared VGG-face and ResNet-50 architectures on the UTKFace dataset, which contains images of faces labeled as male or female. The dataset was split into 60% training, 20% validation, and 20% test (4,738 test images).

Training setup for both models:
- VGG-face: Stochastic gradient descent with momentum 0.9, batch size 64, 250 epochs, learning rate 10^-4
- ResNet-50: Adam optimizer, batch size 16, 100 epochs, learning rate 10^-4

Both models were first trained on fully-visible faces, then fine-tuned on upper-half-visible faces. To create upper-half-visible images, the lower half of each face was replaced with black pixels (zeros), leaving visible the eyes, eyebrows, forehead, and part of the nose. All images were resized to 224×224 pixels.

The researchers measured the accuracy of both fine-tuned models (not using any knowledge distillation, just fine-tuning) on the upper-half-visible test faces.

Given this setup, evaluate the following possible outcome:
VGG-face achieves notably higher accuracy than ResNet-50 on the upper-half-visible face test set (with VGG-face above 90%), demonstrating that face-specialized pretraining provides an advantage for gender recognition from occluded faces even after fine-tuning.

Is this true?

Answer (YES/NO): NO